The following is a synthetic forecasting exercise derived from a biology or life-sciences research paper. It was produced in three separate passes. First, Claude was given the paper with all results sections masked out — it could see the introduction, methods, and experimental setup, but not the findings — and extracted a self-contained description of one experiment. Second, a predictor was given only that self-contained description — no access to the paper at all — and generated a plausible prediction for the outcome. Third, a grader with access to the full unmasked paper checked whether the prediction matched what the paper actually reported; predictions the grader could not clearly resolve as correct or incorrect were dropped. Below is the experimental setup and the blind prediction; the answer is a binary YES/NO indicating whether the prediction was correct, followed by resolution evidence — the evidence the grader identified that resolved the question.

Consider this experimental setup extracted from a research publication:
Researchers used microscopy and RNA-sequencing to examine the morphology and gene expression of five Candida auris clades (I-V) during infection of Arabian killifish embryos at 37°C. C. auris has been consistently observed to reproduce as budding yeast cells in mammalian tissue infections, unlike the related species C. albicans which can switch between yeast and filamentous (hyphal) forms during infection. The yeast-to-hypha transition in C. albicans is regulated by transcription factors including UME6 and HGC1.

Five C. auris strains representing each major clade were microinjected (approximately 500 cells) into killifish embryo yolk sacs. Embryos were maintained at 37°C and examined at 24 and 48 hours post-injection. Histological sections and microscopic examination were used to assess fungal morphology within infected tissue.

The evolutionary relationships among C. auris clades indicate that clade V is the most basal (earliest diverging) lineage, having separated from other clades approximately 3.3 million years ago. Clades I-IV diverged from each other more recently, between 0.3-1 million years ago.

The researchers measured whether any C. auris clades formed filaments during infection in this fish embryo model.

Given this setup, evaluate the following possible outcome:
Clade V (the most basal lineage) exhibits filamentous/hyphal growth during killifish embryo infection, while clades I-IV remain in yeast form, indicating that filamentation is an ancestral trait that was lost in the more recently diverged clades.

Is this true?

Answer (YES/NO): YES